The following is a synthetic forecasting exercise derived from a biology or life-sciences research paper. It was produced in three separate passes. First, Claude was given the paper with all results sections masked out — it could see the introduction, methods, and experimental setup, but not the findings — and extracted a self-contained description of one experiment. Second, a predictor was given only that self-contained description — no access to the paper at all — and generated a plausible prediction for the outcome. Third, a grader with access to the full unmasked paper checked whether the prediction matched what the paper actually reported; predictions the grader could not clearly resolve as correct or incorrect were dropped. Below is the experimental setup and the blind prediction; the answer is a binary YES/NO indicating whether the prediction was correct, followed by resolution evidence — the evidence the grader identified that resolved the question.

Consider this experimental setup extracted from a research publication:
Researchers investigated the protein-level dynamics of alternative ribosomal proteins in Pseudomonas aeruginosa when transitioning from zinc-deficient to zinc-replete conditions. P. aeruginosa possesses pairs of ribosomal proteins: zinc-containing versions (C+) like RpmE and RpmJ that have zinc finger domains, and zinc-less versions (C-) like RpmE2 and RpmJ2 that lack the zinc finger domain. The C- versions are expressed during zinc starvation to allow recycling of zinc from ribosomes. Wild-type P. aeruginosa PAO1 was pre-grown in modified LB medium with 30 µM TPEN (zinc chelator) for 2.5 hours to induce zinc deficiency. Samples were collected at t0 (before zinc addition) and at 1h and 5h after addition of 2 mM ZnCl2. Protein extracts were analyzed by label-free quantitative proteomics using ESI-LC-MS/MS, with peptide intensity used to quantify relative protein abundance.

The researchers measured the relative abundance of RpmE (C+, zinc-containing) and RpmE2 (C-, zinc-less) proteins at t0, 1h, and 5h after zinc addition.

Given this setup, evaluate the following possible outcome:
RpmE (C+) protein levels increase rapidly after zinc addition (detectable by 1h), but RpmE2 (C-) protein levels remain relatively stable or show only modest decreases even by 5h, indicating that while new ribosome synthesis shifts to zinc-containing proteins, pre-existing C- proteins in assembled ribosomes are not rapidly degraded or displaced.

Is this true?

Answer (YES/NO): NO